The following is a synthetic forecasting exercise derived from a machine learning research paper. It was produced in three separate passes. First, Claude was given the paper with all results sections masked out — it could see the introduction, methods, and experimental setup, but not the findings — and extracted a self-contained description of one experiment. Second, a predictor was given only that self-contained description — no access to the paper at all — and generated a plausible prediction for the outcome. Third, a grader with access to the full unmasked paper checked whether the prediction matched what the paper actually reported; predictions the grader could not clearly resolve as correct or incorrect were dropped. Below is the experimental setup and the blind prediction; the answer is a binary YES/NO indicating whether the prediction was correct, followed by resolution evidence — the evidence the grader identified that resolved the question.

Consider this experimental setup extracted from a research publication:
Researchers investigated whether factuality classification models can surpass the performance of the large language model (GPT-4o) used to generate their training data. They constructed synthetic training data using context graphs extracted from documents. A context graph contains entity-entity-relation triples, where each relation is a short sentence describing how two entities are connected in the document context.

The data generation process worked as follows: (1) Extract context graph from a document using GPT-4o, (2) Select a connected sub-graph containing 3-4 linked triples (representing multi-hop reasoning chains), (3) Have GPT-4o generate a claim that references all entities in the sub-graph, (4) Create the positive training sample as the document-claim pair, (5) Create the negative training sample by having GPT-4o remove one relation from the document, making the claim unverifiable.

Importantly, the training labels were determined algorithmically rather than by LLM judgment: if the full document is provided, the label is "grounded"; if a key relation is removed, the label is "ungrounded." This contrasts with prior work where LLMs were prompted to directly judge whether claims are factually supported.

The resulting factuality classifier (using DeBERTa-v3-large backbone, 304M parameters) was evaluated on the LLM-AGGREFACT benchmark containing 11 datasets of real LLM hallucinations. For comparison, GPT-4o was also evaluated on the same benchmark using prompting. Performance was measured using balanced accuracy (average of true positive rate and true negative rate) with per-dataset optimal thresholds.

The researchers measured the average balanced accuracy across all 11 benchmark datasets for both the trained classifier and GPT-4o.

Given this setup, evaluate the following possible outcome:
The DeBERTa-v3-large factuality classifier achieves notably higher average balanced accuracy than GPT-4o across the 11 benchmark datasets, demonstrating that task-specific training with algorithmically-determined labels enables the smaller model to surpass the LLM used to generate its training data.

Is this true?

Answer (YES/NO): YES